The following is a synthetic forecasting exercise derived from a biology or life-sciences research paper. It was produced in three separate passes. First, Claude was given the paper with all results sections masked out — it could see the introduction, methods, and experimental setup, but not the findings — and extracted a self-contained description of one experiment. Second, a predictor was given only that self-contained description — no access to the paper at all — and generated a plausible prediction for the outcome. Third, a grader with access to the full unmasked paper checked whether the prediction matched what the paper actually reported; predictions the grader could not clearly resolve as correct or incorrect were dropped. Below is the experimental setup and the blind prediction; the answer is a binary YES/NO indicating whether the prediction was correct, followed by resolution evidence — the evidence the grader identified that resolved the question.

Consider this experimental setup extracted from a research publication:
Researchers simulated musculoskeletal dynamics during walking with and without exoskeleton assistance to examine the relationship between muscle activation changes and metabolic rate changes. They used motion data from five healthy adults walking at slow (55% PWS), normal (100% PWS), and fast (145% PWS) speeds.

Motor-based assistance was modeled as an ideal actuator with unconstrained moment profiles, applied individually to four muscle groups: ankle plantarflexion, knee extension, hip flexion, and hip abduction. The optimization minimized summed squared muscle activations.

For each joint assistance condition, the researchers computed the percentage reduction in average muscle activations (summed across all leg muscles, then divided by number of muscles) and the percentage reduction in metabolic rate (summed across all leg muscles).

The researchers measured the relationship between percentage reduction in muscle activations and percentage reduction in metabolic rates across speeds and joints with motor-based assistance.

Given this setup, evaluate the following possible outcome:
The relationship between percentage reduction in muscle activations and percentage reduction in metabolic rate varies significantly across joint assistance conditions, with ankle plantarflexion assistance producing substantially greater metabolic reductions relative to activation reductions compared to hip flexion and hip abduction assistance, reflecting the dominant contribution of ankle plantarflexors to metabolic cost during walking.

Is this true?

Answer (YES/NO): YES